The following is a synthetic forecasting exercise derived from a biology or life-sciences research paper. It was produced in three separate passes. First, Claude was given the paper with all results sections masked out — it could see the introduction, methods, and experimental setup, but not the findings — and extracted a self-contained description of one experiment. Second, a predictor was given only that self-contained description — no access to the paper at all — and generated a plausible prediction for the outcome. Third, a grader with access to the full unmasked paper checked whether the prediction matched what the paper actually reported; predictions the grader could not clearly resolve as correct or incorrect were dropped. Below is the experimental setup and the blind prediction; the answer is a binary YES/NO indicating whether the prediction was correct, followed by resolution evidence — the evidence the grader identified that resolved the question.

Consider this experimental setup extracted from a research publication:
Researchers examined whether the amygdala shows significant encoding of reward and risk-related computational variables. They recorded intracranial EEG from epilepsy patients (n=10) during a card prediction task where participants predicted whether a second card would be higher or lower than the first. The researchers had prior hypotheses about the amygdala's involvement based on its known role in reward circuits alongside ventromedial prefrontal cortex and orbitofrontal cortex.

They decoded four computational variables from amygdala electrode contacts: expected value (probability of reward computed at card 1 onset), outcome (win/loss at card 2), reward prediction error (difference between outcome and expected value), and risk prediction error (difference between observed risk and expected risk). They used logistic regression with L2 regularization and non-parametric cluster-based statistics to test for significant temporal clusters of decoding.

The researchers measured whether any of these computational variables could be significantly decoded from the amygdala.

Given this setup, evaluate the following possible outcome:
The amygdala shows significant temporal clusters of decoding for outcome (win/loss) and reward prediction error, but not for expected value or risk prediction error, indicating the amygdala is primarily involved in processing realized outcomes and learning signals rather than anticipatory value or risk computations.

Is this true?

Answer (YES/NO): NO